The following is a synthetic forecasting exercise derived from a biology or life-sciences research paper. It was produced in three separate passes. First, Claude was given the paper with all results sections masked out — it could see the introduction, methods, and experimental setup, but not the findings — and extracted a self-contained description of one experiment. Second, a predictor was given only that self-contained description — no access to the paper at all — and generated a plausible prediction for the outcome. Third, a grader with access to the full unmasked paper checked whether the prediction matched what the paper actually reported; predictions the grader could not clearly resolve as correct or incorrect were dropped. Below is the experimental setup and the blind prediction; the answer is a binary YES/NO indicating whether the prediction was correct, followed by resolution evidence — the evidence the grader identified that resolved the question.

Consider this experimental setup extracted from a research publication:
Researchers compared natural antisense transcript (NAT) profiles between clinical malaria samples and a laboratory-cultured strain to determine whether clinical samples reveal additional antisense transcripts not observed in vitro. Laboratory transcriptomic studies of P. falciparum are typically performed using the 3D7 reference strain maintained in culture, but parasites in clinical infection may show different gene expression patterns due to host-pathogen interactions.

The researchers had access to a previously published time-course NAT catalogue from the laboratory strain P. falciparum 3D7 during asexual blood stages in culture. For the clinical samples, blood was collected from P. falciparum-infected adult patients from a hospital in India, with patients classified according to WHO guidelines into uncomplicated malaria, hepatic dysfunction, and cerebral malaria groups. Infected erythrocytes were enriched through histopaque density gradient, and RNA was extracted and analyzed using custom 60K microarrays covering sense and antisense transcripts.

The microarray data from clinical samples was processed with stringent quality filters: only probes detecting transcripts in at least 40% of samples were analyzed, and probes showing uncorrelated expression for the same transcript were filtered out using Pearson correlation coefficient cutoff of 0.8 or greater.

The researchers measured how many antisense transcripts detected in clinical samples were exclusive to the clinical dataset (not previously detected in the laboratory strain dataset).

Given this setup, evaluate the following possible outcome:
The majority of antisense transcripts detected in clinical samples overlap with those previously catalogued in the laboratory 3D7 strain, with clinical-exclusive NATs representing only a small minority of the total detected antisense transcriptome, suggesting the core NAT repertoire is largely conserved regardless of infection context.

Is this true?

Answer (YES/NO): NO